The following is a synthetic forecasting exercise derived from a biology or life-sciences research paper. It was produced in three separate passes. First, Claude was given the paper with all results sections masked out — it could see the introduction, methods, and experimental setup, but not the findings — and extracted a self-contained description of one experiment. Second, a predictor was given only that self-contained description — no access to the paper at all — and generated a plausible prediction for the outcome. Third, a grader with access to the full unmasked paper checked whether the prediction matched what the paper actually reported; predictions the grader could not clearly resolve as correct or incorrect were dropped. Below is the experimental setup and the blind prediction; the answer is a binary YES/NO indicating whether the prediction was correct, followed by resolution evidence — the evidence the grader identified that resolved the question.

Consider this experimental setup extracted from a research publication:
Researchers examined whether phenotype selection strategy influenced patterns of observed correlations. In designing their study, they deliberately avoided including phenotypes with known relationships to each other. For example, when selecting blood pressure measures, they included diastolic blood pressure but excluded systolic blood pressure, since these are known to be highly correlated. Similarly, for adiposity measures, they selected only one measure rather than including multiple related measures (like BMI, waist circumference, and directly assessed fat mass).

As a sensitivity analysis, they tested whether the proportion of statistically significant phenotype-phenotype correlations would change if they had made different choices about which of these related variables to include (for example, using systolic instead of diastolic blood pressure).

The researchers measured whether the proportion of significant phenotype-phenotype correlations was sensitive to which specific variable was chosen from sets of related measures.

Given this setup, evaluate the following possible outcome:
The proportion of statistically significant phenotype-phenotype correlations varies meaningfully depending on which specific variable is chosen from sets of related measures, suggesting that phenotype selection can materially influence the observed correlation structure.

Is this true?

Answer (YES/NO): NO